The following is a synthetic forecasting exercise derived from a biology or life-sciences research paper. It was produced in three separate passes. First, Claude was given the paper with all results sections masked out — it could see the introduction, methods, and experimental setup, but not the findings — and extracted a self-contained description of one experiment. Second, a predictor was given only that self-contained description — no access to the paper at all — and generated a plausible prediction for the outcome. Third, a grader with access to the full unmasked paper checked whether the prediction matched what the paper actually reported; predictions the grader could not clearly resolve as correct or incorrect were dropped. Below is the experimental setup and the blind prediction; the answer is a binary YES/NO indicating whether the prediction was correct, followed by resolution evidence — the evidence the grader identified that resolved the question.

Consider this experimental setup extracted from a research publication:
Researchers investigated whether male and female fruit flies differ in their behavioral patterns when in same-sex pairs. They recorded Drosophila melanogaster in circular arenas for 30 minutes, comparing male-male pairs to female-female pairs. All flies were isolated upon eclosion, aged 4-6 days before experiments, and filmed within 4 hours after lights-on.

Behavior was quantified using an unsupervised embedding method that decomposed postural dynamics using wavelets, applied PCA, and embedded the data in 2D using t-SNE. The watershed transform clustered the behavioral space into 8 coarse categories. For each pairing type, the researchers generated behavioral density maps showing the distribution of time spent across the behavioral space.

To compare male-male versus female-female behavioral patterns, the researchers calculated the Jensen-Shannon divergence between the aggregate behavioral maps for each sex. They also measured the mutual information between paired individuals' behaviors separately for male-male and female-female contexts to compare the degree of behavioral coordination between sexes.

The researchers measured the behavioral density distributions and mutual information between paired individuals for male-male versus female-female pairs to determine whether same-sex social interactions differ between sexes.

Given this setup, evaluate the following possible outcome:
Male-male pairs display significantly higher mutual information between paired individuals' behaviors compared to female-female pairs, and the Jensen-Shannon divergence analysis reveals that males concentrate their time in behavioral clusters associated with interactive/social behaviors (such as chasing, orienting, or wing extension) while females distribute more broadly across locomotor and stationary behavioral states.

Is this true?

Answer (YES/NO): NO